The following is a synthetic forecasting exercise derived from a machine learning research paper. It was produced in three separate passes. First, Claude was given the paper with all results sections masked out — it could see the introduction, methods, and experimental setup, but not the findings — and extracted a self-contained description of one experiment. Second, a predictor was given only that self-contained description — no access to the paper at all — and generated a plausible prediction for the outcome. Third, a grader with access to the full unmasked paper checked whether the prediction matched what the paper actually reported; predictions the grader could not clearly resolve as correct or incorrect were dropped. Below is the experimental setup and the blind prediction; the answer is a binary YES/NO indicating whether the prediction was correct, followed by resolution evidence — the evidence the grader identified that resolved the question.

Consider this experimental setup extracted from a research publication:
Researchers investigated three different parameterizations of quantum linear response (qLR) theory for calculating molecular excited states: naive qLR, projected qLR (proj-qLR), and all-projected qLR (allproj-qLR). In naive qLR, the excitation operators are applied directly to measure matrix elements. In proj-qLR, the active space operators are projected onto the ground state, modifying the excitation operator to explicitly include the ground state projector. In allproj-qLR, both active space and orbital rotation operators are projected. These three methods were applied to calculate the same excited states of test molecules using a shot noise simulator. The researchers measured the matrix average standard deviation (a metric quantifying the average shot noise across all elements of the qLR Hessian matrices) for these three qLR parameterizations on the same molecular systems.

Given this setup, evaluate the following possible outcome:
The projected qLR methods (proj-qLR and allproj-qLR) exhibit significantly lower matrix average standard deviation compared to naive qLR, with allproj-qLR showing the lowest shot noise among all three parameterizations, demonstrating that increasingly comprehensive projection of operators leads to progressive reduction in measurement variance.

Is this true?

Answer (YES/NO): NO